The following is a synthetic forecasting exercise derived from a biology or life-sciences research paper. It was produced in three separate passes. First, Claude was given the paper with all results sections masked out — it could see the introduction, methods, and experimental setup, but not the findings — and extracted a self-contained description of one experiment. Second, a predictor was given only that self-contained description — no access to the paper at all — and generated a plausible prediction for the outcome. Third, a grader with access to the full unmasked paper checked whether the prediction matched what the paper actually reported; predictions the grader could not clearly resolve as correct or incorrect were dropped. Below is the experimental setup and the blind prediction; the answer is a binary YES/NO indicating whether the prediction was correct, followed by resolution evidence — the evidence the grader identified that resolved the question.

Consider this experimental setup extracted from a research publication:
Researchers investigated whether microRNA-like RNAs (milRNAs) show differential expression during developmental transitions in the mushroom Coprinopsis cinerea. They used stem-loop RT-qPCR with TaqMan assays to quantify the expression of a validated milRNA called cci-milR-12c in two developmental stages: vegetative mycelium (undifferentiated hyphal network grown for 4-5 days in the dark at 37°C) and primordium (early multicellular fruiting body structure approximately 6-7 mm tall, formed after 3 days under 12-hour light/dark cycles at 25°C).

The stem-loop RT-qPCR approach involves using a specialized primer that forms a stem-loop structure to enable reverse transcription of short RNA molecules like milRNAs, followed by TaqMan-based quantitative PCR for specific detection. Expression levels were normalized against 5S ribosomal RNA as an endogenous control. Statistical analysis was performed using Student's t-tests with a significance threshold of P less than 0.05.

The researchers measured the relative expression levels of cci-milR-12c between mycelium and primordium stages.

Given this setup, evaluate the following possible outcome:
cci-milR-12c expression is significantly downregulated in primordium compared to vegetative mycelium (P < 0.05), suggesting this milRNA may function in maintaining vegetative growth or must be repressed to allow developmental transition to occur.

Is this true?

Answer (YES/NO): NO